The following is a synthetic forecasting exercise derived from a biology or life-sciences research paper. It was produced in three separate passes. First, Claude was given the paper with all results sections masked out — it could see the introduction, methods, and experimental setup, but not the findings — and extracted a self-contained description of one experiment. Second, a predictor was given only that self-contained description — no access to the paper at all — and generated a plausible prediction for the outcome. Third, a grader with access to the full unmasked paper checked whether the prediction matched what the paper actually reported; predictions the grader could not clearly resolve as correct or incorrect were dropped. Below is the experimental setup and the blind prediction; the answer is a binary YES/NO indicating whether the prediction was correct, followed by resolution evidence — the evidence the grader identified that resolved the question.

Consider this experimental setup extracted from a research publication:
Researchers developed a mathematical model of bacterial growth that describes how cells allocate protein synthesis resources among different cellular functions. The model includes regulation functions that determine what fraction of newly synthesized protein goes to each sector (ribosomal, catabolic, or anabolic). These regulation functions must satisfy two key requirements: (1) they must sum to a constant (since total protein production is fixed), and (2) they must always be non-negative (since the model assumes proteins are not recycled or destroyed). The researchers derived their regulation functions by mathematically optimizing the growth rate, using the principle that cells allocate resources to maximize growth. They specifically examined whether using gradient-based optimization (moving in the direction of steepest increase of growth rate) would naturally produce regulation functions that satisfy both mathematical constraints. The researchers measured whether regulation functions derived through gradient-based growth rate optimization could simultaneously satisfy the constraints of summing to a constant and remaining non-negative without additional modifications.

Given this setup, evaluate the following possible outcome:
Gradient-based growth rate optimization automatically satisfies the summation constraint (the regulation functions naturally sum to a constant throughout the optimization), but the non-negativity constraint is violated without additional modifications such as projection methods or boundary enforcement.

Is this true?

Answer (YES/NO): YES